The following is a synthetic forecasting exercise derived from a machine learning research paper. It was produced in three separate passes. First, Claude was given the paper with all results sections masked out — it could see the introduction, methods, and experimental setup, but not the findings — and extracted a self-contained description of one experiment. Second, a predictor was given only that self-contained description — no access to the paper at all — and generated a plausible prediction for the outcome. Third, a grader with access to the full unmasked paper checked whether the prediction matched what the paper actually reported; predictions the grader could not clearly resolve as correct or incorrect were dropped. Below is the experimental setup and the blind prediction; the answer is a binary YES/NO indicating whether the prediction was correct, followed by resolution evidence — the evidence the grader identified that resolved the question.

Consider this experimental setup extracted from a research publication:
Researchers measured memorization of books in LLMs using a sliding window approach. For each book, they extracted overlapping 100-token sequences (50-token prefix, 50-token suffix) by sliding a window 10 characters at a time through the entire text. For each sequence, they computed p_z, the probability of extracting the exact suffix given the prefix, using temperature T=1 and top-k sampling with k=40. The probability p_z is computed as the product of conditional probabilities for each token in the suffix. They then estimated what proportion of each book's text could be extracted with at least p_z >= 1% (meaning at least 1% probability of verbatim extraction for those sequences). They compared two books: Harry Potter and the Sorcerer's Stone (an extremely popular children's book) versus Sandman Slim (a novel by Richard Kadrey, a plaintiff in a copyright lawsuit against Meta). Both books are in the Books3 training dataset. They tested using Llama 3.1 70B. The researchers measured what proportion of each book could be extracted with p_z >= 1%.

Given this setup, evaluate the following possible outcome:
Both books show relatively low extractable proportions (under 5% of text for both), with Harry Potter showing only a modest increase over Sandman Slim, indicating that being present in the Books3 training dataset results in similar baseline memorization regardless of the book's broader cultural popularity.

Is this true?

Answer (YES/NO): NO